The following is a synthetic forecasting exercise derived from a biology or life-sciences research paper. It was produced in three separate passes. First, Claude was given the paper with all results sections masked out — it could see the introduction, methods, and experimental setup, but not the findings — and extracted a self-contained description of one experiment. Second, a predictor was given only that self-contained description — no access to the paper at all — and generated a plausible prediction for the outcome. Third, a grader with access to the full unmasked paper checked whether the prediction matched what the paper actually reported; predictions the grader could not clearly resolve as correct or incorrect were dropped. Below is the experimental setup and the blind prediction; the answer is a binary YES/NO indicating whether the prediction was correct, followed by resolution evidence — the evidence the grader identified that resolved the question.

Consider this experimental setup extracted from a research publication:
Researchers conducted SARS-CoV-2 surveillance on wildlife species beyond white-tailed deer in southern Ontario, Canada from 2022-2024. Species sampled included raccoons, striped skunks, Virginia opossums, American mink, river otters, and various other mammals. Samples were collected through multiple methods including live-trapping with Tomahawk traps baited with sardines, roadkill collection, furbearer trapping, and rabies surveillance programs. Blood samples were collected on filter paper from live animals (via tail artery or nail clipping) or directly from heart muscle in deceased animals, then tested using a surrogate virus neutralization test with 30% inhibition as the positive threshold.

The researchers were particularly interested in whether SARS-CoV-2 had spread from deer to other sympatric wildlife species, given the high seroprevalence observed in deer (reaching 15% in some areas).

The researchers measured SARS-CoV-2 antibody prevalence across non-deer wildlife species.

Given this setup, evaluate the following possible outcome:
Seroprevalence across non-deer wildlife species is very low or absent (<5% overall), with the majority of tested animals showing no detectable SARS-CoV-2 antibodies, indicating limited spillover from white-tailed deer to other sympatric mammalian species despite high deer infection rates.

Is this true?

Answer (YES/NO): YES